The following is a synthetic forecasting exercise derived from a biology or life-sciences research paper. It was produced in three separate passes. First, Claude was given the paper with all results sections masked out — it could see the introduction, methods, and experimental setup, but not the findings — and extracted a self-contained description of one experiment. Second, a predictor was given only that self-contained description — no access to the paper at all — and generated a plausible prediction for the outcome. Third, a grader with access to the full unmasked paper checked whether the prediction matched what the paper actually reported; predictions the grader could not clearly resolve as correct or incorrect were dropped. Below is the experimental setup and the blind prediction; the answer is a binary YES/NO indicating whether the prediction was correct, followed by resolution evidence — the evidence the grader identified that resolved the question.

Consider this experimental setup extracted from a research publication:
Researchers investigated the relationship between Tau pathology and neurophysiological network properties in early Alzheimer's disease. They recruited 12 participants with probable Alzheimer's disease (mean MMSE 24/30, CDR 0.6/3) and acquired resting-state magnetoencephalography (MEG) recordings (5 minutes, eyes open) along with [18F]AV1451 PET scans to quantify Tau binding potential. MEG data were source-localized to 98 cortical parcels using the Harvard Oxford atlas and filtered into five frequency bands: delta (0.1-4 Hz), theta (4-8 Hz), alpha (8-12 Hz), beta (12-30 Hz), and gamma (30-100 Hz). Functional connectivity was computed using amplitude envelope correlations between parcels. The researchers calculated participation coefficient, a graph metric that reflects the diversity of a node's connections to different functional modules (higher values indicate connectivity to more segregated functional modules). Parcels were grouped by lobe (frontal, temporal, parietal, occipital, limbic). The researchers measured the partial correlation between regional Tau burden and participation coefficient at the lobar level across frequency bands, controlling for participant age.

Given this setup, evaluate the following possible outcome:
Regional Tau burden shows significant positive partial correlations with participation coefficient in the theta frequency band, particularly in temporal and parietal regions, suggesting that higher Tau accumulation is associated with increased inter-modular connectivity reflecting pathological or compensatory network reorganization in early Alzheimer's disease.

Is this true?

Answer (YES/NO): NO